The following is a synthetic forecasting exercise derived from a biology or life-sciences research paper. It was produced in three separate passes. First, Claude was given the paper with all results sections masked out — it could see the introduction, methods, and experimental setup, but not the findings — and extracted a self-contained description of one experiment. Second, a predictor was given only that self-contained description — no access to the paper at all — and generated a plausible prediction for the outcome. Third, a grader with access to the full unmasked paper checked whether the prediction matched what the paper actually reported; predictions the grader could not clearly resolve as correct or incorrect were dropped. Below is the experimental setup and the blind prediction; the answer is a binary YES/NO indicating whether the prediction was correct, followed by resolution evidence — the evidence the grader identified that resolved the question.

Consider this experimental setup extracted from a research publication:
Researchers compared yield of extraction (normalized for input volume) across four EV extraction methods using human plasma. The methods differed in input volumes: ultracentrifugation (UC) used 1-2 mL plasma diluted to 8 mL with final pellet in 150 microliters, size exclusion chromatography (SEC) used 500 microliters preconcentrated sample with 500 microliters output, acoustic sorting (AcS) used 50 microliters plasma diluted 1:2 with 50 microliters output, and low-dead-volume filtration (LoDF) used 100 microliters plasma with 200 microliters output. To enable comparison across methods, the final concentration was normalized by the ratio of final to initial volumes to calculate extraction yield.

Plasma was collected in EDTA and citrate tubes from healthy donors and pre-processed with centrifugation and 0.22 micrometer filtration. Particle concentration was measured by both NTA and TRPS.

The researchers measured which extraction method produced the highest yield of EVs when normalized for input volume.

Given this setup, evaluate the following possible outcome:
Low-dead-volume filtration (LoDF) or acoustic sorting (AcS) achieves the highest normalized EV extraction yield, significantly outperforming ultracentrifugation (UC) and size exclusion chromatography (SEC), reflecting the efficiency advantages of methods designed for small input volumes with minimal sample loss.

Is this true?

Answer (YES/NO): NO